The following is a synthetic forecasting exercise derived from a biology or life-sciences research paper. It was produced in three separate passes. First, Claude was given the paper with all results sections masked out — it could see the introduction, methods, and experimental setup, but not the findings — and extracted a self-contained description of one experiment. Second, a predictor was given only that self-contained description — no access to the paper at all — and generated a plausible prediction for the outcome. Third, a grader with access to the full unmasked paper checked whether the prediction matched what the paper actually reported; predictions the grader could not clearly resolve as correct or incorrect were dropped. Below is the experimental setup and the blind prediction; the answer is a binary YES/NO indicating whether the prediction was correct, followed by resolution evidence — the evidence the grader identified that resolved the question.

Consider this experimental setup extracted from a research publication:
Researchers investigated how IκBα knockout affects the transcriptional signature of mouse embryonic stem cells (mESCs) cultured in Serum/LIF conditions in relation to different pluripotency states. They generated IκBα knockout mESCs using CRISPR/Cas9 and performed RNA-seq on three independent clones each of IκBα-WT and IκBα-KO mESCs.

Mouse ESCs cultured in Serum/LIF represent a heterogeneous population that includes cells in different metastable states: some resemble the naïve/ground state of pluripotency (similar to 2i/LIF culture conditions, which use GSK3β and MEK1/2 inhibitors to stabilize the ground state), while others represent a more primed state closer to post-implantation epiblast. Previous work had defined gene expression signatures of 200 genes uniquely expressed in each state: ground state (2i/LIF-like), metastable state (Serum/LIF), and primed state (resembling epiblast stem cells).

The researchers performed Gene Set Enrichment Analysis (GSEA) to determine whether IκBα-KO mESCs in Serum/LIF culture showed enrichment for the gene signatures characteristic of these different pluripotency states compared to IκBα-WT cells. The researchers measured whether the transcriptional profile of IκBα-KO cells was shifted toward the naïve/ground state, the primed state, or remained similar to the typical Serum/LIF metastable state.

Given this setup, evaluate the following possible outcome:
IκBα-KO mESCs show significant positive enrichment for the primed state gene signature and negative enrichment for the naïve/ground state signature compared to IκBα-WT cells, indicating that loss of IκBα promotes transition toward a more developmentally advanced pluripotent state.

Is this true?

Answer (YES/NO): NO